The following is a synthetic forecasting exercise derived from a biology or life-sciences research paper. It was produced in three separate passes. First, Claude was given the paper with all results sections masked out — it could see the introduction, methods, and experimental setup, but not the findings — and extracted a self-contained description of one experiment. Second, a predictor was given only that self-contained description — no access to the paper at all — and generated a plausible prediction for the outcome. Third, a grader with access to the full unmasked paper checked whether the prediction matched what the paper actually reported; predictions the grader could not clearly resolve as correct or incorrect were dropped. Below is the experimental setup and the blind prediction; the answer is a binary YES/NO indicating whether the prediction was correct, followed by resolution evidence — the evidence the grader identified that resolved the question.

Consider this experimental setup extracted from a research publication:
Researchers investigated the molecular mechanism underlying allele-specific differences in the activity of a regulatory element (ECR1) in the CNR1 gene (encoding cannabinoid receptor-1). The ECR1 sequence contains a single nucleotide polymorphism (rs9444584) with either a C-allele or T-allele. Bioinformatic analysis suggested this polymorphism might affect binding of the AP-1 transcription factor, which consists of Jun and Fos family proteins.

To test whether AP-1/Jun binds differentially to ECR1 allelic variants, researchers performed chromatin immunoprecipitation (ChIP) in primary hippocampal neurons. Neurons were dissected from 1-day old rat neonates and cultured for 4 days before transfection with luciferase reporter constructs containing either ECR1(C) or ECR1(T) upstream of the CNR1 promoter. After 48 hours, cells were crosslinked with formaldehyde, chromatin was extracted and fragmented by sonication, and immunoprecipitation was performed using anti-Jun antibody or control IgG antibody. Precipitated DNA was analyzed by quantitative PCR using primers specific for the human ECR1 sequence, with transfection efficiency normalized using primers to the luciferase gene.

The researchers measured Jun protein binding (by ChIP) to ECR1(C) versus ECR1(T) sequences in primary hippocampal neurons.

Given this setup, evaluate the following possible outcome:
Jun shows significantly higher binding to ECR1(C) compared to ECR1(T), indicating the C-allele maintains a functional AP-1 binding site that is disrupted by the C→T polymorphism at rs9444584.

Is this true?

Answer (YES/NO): YES